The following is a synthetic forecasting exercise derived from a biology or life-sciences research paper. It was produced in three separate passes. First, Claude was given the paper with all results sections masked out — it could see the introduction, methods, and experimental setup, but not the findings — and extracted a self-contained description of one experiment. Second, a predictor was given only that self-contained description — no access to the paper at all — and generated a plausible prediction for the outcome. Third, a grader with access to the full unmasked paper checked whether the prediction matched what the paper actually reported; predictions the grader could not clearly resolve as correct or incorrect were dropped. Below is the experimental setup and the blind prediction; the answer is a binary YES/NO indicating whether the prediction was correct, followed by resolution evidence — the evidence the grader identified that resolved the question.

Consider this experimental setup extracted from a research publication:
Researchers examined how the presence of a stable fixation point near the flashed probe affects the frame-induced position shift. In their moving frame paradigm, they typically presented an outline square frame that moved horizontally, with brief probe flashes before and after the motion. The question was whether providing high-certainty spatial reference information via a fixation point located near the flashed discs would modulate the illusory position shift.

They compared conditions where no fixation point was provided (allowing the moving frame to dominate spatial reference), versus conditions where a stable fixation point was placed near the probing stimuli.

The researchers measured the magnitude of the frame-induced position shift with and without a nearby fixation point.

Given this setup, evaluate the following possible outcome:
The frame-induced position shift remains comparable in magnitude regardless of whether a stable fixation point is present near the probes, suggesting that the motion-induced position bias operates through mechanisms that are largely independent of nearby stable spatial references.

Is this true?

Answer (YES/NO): NO